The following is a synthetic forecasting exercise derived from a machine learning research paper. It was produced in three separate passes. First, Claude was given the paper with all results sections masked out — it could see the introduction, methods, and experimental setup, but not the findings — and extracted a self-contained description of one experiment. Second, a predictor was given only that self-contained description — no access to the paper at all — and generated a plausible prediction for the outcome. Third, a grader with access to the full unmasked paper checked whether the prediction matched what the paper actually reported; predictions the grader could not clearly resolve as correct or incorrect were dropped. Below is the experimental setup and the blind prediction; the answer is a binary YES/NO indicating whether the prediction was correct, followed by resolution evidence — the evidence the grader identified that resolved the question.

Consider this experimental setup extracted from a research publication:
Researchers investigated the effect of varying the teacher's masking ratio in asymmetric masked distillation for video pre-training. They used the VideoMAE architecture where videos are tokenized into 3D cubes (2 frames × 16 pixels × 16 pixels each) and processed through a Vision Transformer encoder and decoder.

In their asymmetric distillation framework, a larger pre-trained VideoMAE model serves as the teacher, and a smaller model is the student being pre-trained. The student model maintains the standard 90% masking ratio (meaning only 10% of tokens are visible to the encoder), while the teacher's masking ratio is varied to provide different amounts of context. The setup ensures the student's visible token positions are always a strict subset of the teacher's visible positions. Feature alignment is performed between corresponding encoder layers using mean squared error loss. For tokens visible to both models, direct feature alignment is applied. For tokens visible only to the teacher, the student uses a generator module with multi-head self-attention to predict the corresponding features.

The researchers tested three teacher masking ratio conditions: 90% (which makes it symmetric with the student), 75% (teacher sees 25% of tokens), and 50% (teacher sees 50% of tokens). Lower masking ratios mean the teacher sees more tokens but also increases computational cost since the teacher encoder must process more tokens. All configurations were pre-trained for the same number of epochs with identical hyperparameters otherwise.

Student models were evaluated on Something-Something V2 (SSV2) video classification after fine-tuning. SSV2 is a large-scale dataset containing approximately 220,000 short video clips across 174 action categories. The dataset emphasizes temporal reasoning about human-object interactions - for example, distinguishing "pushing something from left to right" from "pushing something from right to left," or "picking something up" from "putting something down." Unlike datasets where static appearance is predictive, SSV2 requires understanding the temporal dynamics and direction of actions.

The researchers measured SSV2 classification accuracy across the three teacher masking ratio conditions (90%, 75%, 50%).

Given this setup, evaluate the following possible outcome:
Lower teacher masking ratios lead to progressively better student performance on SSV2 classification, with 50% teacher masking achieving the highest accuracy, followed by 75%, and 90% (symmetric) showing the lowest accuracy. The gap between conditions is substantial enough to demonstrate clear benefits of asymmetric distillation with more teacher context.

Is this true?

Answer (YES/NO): NO